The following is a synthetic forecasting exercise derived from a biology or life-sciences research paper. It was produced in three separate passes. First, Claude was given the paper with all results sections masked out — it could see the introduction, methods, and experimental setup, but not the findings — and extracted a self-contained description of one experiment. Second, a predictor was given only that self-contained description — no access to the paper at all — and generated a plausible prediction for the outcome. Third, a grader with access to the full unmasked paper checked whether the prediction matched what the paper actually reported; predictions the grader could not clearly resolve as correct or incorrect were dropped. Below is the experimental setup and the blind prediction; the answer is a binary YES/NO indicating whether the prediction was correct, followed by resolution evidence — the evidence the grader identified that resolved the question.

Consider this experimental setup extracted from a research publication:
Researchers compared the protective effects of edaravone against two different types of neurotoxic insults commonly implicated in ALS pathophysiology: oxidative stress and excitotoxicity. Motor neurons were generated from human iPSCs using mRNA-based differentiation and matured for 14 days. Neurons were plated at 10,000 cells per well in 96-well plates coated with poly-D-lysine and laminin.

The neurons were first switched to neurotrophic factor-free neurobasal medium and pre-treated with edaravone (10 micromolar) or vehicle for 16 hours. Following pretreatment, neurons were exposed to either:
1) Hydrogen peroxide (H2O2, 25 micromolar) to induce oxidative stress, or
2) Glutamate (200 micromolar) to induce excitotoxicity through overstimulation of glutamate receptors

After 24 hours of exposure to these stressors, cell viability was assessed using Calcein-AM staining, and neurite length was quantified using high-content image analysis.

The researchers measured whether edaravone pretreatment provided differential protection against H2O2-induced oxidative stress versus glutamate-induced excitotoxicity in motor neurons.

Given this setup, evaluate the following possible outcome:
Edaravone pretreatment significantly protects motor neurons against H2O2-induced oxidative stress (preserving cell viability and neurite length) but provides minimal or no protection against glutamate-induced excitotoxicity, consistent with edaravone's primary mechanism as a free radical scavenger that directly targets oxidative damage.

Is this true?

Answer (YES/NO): NO